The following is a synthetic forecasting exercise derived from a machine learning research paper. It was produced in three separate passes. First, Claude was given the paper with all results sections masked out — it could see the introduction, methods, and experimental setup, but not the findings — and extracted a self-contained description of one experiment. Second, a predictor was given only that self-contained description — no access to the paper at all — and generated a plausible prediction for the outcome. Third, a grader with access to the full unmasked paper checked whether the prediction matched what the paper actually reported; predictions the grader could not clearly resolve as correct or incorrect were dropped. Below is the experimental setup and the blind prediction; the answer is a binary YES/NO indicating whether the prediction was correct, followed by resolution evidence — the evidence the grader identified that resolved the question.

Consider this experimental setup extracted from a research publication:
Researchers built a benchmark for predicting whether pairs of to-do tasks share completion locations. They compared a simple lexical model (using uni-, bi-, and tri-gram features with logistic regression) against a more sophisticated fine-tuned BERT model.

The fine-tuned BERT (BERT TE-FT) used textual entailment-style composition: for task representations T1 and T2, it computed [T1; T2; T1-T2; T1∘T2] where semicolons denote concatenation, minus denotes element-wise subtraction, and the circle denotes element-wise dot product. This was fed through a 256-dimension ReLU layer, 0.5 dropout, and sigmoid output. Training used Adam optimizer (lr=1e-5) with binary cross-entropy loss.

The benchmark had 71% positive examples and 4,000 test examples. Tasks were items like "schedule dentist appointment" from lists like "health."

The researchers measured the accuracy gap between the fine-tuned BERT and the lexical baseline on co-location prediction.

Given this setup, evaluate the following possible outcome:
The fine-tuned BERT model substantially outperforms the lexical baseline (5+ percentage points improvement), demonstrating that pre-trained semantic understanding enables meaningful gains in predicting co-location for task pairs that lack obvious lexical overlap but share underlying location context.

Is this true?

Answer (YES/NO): NO